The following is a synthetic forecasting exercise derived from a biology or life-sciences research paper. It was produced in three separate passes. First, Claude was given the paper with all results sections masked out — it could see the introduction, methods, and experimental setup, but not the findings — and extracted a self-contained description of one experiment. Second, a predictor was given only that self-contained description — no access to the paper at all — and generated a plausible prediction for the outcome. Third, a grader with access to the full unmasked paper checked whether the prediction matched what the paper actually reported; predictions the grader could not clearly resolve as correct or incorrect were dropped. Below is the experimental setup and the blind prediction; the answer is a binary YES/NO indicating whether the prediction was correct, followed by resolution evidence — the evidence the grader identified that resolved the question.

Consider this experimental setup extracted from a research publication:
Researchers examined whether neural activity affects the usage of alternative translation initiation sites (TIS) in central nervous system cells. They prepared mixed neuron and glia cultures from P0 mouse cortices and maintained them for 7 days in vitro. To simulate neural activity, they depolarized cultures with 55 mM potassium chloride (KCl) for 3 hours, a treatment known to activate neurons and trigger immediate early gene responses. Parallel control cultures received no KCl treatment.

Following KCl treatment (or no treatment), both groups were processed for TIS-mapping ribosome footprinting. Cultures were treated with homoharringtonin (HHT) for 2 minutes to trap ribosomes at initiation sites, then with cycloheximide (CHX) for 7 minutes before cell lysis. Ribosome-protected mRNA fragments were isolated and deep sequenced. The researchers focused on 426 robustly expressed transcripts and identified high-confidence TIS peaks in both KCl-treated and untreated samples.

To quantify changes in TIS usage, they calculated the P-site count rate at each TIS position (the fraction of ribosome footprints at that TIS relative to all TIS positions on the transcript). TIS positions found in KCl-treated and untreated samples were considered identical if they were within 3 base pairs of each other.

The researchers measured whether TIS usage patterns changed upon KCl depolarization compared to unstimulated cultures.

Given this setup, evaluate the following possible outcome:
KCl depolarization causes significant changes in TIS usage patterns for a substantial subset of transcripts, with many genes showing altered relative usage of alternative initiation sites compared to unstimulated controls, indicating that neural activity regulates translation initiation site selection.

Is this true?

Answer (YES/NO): YES